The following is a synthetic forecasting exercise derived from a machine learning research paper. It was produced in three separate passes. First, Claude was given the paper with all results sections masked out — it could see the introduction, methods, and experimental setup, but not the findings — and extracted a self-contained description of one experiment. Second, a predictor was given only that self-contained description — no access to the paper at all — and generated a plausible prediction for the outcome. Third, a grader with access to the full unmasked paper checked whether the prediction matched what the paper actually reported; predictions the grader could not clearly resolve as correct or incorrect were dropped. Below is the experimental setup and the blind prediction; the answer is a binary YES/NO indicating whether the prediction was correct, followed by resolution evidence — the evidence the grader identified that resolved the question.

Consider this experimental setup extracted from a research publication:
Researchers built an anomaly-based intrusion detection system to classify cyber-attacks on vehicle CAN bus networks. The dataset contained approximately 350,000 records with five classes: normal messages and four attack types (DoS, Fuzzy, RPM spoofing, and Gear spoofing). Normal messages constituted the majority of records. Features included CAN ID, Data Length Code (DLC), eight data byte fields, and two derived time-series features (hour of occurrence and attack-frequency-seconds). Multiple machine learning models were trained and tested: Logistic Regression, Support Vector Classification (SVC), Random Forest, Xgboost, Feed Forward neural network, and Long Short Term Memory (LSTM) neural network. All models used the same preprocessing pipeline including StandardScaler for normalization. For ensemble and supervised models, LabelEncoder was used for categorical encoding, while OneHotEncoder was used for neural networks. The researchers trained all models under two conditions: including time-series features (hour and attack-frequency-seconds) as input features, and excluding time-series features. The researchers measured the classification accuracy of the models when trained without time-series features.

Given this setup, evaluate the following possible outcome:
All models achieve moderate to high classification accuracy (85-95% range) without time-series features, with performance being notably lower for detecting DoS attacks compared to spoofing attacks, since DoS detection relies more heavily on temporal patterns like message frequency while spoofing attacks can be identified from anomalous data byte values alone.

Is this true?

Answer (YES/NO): NO